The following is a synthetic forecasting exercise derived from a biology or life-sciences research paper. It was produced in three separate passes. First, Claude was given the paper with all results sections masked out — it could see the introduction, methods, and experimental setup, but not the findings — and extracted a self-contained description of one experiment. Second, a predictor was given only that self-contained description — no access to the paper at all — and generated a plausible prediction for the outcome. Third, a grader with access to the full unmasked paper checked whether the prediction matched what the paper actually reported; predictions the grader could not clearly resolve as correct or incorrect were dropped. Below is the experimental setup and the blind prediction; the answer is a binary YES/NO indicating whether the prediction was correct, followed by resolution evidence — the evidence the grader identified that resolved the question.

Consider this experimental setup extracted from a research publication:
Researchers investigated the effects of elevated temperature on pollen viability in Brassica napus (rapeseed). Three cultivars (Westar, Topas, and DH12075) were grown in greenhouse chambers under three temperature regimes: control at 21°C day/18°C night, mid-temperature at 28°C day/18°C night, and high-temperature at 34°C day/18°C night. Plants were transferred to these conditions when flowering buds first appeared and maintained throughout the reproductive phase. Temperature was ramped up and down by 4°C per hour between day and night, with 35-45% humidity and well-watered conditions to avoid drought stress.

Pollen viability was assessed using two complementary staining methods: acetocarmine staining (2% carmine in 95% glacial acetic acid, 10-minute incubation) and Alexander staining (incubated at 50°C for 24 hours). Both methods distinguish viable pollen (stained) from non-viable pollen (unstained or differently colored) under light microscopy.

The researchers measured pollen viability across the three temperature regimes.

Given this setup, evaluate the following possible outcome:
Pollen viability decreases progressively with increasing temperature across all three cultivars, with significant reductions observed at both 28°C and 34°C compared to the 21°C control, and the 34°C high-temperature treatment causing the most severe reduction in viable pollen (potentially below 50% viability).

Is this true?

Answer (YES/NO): NO